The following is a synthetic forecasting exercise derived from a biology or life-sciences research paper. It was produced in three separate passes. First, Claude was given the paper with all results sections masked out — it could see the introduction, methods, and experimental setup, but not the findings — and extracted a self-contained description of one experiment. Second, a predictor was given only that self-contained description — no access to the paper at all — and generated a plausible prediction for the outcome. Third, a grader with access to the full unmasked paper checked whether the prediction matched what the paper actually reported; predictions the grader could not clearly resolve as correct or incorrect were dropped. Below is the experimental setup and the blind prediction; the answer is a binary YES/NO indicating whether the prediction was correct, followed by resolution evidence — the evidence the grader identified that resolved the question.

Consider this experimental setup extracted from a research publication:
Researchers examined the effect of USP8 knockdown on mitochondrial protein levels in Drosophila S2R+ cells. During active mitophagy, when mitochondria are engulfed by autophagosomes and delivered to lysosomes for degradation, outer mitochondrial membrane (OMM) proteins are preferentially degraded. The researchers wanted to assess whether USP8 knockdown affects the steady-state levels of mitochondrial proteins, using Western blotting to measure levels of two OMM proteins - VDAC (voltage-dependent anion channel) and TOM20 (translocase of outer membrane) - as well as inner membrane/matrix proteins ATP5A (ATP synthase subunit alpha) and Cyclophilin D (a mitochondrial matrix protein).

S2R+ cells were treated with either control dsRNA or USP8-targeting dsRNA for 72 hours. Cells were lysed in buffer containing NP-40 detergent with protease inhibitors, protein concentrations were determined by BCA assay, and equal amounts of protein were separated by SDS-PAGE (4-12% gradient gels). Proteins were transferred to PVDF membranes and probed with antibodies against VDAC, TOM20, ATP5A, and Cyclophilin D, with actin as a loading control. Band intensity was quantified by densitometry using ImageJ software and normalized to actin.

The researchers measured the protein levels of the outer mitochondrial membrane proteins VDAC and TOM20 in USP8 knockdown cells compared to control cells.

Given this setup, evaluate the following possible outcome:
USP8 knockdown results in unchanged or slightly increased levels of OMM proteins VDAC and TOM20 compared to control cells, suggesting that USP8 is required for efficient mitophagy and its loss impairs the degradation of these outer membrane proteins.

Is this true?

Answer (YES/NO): NO